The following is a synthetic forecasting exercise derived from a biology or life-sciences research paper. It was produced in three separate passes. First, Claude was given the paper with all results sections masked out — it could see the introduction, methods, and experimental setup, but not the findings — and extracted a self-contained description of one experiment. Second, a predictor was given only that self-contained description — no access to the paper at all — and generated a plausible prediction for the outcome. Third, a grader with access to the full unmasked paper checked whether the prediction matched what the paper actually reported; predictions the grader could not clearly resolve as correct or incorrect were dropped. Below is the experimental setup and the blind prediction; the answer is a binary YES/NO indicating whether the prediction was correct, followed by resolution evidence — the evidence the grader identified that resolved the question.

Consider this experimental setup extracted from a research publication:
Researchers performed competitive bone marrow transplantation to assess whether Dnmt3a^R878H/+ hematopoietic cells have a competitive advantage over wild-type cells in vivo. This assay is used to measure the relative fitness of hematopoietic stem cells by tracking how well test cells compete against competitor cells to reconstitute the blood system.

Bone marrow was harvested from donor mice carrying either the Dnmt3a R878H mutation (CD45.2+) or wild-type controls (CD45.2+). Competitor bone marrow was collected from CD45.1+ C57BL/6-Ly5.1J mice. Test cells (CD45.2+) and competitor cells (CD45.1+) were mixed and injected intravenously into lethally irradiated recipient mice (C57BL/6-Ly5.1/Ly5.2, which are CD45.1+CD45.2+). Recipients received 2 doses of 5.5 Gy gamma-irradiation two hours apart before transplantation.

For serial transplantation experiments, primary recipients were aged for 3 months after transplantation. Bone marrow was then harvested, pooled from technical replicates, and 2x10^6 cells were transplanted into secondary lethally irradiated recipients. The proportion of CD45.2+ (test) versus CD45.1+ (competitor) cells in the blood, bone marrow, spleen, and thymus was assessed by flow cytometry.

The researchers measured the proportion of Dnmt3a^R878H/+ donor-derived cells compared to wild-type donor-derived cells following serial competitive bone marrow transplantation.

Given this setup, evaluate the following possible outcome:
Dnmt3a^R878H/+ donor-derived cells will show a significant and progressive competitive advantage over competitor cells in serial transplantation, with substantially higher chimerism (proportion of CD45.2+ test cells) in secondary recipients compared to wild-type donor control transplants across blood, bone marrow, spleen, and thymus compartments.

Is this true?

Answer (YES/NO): NO